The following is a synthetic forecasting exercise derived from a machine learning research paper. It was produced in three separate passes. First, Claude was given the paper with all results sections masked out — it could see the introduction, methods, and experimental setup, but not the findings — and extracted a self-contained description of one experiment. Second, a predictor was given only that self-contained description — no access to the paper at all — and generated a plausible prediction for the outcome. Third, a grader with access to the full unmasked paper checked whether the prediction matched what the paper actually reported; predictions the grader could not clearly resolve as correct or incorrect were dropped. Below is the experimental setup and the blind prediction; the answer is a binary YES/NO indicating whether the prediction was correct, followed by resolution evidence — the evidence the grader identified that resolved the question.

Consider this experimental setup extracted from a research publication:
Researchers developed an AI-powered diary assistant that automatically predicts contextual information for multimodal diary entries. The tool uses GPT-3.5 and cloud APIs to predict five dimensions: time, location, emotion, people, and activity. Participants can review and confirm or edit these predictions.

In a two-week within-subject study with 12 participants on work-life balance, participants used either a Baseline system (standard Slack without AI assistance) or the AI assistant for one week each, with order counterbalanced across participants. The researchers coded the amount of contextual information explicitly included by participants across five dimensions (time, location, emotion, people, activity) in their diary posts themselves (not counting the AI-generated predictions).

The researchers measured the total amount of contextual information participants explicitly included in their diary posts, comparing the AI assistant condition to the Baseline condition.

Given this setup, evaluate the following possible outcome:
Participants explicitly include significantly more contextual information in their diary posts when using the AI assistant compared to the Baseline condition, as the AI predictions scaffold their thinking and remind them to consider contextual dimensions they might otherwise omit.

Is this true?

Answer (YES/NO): NO